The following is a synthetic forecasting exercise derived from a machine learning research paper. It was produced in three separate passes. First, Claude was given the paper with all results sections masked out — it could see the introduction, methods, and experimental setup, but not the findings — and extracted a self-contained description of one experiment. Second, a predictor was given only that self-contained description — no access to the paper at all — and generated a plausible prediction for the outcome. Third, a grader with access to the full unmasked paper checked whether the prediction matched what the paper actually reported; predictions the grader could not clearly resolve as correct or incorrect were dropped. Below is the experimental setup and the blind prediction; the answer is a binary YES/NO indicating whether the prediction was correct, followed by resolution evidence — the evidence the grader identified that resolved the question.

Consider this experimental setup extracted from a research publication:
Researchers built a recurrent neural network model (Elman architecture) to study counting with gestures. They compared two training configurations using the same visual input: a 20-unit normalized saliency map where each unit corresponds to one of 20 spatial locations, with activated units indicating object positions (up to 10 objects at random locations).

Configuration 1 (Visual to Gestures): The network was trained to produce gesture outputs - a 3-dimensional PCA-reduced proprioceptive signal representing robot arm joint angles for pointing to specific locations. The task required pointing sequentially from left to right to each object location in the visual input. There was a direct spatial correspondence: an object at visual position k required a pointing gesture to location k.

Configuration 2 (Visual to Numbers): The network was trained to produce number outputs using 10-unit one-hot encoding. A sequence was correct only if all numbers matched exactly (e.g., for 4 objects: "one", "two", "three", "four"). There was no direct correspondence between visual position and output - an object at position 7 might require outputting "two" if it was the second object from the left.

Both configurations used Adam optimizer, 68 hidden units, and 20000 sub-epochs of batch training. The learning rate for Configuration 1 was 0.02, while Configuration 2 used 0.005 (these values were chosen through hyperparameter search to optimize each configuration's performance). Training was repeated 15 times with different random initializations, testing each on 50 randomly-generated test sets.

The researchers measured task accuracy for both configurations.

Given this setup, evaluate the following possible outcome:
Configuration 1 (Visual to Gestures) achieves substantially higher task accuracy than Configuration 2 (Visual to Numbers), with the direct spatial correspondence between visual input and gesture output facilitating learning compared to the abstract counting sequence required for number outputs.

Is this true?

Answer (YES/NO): NO